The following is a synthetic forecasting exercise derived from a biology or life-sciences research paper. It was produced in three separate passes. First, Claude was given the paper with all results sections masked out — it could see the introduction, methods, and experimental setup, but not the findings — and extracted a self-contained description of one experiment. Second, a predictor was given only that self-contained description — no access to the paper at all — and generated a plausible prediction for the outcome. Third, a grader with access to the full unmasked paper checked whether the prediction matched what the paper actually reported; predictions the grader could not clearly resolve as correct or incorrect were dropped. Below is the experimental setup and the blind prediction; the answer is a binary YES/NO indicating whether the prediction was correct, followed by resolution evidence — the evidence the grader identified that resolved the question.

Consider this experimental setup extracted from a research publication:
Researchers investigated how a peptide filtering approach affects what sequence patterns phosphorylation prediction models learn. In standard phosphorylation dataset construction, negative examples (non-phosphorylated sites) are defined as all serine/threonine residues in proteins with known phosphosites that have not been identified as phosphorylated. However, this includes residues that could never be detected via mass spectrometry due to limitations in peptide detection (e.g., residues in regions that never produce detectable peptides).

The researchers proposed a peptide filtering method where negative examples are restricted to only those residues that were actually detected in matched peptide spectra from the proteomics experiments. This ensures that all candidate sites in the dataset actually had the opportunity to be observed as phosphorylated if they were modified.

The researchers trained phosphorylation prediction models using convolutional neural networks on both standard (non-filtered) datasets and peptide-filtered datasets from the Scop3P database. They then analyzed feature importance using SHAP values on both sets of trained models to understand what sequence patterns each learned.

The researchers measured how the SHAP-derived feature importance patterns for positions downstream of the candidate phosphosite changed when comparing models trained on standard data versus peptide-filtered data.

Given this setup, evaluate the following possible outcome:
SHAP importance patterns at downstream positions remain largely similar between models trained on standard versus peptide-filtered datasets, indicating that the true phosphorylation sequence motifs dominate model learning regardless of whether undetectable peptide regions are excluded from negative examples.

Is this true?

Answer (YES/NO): NO